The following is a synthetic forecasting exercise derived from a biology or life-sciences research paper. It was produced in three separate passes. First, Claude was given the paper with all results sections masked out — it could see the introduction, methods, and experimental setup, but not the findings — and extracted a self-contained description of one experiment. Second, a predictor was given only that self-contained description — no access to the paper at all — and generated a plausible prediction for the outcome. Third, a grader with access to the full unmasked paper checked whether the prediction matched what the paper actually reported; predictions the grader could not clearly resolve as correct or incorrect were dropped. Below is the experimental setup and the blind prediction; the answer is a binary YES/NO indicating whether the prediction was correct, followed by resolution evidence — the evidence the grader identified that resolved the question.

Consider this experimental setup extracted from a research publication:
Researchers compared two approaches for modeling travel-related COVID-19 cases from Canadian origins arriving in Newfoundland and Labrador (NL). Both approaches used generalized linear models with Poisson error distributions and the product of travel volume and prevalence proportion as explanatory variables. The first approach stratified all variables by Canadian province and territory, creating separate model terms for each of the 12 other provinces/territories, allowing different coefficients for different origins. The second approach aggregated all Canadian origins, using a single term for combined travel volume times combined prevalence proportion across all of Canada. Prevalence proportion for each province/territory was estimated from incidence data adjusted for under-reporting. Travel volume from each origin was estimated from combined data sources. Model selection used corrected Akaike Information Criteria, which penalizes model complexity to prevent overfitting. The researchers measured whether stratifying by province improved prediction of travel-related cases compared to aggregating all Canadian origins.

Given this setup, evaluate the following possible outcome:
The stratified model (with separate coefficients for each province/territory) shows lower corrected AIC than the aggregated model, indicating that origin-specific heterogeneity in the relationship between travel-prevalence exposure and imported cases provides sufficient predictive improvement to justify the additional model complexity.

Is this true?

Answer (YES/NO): YES